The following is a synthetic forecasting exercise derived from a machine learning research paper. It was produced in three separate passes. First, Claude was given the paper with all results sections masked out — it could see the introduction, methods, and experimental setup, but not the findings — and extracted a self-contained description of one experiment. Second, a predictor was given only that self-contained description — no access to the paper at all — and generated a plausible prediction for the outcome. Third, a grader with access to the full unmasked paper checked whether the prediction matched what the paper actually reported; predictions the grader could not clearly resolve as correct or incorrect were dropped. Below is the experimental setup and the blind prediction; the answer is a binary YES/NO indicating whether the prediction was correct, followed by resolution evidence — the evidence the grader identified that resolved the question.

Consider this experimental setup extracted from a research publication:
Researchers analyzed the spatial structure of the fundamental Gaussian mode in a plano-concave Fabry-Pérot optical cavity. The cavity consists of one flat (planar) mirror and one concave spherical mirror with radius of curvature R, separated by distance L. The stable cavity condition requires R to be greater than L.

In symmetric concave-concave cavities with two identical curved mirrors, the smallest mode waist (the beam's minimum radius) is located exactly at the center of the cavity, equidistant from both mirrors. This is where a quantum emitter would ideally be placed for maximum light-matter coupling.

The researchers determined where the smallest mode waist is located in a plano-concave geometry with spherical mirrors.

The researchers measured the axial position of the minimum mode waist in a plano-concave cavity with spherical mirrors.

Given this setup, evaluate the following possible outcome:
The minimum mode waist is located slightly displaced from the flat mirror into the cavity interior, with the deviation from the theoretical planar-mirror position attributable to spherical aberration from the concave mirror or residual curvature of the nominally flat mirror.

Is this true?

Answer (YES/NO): NO